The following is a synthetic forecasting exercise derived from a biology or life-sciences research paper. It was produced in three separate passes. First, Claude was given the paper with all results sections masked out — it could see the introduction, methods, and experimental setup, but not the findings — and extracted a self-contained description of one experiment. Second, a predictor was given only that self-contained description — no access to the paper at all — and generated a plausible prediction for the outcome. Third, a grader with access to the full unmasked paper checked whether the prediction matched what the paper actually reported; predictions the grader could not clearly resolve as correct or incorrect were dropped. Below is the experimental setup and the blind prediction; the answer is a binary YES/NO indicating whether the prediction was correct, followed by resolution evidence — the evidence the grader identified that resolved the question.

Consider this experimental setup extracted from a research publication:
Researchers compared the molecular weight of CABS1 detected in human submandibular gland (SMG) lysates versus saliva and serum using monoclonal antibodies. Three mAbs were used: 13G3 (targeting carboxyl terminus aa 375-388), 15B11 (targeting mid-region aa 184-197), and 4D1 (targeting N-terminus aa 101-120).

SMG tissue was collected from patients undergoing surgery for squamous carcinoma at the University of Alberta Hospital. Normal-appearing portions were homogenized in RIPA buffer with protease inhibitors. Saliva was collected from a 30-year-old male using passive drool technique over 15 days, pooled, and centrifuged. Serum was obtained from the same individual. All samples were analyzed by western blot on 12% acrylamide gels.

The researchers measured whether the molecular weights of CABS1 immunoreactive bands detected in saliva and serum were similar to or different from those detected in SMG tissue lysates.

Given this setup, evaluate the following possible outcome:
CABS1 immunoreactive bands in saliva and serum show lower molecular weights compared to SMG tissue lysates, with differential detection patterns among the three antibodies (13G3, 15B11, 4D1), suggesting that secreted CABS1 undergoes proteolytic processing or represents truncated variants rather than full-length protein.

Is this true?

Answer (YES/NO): NO